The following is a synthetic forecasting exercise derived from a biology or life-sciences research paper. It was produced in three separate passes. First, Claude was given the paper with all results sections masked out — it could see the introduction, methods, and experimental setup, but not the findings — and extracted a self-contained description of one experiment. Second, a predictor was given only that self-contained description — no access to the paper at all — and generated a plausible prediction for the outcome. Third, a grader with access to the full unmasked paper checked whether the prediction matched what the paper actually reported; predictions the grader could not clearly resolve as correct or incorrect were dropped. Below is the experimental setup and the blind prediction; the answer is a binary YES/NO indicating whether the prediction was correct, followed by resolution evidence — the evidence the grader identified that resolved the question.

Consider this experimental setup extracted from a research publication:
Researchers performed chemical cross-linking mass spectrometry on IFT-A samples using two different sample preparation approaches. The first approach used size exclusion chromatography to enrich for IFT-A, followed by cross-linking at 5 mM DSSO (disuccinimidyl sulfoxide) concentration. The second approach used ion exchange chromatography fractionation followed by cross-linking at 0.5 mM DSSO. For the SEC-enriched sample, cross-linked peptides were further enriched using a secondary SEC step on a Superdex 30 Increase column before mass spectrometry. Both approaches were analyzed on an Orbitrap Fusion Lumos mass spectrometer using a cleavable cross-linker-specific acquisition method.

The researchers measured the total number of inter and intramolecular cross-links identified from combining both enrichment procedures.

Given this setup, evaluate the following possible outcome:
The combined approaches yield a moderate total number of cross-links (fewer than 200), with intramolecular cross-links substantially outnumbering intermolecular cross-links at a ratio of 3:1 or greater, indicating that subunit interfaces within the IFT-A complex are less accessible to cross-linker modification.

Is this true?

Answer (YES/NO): NO